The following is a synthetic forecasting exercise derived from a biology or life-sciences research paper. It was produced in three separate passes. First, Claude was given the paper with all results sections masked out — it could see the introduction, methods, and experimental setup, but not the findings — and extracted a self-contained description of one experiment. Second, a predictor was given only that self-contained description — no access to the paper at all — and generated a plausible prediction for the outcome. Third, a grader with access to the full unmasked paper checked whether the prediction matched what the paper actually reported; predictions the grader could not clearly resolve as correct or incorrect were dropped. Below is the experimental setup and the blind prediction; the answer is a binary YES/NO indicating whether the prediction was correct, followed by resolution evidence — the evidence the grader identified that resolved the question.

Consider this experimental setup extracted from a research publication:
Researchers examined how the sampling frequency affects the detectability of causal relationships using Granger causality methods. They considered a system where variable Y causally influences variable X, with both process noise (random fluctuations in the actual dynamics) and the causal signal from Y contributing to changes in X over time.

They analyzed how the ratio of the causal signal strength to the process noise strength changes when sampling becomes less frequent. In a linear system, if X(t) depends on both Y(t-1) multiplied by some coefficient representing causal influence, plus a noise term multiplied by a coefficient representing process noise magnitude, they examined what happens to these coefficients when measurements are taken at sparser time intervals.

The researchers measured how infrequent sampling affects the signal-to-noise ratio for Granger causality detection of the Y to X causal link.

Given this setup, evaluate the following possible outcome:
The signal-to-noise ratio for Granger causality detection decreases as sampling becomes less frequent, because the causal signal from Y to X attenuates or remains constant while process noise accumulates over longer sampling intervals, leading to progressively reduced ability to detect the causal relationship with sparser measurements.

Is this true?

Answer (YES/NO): YES